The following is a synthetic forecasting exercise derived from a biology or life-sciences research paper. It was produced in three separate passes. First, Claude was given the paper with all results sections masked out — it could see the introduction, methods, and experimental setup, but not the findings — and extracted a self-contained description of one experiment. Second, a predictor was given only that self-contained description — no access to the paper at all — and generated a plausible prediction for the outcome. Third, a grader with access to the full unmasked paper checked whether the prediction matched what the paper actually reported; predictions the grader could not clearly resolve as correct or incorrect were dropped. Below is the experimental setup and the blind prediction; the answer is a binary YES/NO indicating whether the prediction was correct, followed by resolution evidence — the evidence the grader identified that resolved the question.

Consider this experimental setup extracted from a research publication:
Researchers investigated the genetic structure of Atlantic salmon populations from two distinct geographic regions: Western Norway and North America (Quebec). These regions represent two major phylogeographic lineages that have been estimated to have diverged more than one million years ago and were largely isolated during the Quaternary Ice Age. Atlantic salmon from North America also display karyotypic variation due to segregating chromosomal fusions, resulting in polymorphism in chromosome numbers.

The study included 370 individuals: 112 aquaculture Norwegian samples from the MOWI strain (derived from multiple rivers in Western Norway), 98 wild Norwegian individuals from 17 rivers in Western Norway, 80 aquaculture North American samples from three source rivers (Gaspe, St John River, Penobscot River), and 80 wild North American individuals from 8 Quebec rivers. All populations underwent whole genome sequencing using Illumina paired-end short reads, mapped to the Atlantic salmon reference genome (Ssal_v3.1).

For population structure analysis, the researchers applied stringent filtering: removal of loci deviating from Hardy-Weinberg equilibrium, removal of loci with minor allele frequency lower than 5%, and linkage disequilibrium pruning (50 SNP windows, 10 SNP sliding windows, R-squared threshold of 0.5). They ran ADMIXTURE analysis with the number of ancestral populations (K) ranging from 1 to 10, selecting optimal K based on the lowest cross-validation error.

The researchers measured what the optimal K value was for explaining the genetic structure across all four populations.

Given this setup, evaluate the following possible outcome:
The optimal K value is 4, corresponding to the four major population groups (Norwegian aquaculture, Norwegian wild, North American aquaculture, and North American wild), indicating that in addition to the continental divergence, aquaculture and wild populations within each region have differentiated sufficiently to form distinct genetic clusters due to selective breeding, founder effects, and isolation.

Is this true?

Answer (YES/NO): NO